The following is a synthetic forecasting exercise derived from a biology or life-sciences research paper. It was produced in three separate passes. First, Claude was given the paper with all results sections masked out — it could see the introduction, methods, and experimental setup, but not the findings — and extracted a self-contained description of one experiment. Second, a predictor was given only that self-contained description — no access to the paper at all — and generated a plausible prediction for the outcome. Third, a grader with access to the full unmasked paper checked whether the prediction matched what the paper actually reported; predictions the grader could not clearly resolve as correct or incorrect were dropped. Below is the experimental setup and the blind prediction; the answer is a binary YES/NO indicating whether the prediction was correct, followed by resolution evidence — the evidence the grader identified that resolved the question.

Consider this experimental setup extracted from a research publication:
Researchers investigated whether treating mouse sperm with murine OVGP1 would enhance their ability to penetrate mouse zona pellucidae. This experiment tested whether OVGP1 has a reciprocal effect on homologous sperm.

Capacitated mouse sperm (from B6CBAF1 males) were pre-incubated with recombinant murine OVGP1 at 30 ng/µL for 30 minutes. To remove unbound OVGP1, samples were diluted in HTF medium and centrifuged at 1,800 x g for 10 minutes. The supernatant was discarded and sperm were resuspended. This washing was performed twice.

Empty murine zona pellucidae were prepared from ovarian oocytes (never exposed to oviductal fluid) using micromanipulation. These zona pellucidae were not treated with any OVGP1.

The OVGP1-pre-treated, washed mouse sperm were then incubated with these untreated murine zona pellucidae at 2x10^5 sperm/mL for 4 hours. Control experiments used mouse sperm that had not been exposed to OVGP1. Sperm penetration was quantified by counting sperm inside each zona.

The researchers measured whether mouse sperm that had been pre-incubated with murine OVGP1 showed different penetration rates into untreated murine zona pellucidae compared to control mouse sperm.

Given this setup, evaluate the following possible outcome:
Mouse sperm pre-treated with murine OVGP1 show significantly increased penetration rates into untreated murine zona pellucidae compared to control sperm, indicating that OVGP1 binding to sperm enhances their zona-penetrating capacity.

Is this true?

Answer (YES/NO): NO